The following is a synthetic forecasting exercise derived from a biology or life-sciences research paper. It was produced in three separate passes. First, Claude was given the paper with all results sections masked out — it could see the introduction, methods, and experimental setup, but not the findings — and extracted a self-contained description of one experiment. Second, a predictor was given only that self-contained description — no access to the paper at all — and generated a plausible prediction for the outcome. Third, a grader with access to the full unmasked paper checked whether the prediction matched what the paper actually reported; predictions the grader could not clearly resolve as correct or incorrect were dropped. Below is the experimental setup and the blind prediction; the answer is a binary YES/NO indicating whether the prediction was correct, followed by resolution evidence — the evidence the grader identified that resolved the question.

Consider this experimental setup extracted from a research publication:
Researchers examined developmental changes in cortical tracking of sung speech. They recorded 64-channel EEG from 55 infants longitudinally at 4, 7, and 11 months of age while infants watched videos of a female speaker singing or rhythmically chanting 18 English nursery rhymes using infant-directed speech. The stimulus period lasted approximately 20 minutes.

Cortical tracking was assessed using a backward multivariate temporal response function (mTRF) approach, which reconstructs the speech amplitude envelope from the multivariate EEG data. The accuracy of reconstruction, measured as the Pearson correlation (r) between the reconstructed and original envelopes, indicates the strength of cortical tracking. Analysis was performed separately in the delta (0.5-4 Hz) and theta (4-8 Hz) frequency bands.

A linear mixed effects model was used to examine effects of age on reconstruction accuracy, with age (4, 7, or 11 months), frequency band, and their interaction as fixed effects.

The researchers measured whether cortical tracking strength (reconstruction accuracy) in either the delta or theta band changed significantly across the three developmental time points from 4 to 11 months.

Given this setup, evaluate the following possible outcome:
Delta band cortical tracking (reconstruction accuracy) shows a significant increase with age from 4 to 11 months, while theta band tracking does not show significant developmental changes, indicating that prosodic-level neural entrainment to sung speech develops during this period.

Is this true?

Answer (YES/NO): NO